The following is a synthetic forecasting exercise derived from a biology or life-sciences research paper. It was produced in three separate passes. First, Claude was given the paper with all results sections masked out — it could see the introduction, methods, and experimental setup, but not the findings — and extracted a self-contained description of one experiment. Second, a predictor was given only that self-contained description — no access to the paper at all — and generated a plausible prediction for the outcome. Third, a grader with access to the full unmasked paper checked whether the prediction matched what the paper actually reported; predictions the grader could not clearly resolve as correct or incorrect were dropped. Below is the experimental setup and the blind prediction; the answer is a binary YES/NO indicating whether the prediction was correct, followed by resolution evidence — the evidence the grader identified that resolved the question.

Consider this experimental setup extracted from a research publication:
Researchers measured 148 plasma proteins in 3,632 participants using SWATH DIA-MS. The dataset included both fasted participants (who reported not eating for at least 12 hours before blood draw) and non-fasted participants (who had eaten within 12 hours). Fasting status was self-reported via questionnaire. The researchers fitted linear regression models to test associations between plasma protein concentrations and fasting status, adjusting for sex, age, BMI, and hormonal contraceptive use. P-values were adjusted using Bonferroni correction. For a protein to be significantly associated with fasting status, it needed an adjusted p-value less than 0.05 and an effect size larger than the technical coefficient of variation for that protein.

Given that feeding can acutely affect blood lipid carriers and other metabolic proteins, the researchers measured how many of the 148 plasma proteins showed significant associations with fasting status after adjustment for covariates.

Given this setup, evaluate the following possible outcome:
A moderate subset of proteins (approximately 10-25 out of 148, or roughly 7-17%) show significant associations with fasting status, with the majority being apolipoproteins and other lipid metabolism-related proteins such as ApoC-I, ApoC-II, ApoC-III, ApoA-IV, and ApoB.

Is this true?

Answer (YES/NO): NO